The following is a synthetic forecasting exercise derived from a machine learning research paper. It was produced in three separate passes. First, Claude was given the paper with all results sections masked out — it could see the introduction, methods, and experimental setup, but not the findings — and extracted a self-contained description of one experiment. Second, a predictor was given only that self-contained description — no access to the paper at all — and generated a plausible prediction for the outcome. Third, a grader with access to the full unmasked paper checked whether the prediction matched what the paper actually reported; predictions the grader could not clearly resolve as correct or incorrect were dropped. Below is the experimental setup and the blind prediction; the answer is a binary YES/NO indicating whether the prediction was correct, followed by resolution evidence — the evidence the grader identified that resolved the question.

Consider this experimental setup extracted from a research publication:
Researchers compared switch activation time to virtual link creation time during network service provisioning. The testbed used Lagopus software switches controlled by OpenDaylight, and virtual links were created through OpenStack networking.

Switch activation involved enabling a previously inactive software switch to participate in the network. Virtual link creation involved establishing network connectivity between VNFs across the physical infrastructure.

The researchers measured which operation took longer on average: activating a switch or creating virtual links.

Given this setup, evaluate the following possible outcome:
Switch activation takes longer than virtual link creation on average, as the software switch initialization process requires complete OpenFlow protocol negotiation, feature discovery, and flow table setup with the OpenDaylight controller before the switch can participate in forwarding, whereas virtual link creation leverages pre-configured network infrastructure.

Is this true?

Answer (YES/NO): NO